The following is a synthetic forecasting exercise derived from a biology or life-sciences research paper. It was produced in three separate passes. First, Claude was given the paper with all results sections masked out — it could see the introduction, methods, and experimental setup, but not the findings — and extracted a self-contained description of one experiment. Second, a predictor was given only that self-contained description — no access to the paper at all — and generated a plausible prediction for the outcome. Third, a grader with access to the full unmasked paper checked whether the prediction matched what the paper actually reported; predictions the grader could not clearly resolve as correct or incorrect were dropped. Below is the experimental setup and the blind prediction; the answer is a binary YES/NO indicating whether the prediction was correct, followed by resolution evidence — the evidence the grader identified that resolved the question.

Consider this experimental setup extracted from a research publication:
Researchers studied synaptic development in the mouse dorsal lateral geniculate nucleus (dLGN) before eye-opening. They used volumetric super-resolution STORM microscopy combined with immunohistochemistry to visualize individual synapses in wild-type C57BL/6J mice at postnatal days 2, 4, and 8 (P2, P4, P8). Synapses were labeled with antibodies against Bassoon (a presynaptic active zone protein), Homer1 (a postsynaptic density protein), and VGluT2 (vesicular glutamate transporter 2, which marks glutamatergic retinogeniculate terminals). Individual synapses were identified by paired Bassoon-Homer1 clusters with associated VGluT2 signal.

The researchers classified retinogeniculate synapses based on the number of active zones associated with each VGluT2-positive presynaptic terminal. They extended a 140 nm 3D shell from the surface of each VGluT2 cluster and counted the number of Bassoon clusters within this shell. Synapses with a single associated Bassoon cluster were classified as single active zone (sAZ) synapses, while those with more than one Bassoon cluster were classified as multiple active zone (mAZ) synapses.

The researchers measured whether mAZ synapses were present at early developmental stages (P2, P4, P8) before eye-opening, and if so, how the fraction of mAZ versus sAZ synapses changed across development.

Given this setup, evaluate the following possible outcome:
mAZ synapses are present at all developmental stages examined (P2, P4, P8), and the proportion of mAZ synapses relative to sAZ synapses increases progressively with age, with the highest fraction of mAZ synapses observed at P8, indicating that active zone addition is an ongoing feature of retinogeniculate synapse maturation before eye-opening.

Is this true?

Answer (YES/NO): YES